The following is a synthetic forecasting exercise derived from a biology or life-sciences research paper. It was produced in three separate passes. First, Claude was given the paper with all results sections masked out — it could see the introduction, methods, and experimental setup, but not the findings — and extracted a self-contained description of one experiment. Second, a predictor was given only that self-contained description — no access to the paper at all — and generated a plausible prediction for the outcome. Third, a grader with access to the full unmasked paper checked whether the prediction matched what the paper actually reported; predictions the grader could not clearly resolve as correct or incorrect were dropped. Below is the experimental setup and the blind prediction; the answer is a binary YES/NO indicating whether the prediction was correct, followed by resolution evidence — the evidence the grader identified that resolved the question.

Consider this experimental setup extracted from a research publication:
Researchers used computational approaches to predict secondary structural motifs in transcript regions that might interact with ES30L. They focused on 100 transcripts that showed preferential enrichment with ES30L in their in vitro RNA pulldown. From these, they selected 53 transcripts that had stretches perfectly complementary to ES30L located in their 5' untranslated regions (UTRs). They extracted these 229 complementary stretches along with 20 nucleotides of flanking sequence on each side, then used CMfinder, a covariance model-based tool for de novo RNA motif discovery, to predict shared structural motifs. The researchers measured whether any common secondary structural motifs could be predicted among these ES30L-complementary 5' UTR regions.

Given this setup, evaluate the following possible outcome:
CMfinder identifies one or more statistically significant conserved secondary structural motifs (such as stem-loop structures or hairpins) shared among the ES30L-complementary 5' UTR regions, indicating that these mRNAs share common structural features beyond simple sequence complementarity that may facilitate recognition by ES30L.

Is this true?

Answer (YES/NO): YES